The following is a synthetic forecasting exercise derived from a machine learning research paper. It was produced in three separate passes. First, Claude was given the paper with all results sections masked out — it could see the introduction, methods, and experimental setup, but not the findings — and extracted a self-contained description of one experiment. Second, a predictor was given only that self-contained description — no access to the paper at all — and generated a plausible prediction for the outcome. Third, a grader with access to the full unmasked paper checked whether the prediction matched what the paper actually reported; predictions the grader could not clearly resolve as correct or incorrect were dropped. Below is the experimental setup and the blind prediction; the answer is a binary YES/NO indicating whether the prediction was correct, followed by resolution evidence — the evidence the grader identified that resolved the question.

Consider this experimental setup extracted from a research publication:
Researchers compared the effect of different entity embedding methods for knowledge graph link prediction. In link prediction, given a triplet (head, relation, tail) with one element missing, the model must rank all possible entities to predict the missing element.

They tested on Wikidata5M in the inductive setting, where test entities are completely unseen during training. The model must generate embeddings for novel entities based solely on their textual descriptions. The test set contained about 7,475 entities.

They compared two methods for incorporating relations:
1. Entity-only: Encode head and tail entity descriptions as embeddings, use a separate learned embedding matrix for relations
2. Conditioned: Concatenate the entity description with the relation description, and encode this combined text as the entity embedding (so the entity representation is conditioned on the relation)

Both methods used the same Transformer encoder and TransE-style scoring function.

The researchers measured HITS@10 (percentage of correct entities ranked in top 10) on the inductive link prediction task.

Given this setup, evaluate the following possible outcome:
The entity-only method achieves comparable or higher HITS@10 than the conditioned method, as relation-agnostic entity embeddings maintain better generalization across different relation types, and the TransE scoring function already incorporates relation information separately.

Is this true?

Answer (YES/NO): NO